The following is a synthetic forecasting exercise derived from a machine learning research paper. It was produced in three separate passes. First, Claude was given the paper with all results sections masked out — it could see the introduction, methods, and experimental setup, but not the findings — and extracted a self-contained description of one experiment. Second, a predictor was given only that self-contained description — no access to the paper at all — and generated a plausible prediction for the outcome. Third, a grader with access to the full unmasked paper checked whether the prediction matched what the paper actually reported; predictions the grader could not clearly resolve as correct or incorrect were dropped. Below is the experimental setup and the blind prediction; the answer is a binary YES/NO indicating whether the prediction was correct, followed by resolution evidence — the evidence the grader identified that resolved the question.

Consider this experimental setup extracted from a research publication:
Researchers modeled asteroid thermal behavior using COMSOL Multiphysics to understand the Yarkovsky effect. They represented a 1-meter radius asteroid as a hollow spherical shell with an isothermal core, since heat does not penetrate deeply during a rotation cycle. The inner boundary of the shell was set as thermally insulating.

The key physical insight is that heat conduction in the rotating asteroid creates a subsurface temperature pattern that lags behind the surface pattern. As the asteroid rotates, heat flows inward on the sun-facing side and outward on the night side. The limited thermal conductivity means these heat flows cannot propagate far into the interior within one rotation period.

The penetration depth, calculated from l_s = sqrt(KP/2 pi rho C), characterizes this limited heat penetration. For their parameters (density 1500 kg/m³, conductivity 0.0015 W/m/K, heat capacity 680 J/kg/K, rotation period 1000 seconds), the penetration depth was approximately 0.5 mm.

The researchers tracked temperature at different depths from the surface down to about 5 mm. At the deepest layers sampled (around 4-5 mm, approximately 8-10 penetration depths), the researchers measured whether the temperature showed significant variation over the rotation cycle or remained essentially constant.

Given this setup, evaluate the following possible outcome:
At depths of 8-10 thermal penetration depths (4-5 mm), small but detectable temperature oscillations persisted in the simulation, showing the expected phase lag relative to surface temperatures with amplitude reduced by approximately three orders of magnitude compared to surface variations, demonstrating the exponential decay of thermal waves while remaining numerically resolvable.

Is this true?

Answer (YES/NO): NO